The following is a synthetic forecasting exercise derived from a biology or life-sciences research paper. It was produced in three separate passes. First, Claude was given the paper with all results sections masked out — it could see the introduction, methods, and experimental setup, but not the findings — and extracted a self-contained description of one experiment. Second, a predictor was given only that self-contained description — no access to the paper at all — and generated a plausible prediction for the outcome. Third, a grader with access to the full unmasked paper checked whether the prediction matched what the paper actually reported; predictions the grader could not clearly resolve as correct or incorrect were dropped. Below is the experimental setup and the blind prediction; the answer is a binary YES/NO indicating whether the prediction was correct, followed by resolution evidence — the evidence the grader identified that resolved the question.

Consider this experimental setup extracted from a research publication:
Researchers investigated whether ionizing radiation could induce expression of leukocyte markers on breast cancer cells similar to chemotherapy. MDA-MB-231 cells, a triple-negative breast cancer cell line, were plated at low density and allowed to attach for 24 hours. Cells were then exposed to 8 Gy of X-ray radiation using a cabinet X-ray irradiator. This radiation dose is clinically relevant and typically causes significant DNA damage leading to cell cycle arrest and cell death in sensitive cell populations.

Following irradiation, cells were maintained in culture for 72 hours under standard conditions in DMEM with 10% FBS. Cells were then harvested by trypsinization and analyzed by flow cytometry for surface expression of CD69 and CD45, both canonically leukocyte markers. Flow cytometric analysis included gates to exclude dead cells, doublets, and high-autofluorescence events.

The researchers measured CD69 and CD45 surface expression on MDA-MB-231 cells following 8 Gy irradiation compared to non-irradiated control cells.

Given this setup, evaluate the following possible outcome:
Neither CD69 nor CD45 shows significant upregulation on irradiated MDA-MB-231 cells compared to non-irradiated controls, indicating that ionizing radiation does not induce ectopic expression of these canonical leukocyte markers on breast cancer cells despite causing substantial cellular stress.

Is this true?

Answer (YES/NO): NO